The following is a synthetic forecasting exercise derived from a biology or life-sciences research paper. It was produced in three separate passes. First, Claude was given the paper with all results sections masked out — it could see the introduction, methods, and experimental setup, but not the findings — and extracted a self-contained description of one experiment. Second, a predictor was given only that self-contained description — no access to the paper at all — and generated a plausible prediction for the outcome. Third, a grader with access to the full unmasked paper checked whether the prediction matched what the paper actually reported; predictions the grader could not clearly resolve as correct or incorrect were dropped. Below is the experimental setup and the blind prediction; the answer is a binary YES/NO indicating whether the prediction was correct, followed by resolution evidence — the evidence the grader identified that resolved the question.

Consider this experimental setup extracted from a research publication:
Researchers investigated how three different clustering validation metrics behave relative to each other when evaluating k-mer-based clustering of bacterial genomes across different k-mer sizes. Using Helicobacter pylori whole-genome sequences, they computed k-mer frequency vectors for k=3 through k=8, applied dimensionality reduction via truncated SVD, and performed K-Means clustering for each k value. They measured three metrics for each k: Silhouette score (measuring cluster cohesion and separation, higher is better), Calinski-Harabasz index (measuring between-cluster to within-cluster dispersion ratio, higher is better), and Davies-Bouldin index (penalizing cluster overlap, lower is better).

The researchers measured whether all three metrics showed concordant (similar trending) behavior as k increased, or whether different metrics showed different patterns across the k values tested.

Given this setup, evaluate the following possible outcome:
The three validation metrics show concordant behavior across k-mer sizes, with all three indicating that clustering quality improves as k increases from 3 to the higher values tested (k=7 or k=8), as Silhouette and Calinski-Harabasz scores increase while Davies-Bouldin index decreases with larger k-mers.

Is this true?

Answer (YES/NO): NO